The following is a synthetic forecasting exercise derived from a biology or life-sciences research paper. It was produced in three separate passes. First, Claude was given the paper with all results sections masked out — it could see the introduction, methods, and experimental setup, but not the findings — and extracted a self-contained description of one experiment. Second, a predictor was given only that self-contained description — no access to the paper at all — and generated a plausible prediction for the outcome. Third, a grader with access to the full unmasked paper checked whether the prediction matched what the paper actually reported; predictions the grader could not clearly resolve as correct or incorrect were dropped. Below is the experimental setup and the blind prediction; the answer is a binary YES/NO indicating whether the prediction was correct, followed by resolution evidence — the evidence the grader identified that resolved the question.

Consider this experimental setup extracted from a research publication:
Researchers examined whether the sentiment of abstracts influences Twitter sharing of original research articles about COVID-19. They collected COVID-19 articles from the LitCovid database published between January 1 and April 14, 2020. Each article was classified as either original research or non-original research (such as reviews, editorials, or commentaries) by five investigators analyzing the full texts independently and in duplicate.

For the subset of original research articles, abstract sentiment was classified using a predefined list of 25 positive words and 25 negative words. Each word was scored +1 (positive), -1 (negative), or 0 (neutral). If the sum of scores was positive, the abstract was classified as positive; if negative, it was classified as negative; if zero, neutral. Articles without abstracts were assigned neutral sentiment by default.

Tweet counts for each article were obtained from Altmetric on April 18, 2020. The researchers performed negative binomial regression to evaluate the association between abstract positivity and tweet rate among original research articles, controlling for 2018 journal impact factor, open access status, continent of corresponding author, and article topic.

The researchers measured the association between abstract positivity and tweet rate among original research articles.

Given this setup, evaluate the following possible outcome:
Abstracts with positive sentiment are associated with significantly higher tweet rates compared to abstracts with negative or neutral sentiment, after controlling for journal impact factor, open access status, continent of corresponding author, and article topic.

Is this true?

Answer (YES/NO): NO